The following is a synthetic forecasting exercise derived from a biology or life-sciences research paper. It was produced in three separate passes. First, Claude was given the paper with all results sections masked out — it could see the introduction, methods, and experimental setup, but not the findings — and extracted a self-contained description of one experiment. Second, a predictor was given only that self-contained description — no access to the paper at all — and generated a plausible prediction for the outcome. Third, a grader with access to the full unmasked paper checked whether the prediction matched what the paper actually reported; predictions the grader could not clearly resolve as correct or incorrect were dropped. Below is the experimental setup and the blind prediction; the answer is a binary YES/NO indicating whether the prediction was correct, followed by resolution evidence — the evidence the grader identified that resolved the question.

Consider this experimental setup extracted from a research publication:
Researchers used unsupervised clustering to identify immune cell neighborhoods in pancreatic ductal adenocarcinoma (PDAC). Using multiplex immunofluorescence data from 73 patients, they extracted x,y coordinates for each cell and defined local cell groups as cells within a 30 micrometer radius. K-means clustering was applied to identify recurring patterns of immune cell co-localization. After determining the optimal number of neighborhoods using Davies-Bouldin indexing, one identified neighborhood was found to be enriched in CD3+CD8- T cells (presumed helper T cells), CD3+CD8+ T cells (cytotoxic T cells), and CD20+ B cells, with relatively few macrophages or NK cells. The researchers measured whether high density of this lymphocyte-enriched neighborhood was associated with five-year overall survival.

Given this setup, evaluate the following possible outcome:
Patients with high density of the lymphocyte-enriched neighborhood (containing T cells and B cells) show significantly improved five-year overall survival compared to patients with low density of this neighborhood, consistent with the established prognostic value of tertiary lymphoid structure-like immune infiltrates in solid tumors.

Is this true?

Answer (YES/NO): YES